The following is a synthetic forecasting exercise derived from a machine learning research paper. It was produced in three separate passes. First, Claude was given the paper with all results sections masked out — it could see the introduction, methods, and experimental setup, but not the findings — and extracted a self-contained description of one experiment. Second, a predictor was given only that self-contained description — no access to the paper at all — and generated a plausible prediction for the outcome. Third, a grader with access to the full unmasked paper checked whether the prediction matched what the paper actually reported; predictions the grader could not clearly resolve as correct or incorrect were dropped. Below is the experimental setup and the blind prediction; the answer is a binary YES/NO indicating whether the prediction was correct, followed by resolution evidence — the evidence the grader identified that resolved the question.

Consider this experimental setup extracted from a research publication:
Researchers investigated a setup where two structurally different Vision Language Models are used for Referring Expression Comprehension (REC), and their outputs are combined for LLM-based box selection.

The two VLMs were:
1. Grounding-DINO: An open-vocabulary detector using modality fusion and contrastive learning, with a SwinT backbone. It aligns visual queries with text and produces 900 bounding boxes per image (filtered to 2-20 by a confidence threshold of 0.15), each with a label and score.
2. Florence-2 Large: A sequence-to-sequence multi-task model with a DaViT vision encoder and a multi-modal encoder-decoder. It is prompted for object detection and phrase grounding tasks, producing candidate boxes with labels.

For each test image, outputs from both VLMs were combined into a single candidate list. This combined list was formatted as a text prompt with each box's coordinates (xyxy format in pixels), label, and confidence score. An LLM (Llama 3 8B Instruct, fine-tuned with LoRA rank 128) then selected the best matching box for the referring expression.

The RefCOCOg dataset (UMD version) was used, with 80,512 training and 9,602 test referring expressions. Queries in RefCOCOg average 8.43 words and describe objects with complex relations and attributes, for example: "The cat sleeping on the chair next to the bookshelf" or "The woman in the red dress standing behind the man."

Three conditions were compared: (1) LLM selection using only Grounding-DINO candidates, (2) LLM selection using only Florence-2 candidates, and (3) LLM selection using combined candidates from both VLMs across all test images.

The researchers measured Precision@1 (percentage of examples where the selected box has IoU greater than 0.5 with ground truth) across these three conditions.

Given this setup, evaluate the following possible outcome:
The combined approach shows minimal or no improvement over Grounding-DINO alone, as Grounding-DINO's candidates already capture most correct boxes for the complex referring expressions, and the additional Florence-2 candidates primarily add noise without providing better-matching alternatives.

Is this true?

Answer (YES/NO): NO